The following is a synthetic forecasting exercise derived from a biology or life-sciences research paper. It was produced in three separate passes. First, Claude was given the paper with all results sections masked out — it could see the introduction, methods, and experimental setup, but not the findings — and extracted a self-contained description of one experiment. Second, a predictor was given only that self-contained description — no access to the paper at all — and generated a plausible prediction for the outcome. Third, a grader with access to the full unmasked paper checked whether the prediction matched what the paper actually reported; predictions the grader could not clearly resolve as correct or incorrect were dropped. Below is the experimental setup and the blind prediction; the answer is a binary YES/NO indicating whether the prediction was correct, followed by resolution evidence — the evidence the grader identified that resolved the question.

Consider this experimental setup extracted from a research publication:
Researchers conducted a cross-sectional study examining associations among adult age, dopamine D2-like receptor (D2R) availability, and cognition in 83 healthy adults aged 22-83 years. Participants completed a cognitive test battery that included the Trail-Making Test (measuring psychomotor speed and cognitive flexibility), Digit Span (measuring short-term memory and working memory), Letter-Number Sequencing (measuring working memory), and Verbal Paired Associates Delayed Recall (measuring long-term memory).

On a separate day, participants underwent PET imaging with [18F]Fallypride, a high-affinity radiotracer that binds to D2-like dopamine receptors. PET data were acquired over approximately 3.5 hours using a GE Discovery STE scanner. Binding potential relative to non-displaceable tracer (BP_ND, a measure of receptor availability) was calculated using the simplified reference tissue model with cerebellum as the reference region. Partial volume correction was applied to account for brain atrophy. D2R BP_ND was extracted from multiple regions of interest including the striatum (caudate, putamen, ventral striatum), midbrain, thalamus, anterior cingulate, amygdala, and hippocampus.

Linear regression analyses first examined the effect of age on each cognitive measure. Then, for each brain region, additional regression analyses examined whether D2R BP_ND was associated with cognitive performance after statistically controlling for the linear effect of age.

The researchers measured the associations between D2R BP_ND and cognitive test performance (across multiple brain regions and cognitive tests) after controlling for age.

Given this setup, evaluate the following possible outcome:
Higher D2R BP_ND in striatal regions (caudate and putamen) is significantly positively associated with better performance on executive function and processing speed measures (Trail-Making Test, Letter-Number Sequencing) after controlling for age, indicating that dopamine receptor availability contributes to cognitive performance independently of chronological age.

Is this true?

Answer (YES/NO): NO